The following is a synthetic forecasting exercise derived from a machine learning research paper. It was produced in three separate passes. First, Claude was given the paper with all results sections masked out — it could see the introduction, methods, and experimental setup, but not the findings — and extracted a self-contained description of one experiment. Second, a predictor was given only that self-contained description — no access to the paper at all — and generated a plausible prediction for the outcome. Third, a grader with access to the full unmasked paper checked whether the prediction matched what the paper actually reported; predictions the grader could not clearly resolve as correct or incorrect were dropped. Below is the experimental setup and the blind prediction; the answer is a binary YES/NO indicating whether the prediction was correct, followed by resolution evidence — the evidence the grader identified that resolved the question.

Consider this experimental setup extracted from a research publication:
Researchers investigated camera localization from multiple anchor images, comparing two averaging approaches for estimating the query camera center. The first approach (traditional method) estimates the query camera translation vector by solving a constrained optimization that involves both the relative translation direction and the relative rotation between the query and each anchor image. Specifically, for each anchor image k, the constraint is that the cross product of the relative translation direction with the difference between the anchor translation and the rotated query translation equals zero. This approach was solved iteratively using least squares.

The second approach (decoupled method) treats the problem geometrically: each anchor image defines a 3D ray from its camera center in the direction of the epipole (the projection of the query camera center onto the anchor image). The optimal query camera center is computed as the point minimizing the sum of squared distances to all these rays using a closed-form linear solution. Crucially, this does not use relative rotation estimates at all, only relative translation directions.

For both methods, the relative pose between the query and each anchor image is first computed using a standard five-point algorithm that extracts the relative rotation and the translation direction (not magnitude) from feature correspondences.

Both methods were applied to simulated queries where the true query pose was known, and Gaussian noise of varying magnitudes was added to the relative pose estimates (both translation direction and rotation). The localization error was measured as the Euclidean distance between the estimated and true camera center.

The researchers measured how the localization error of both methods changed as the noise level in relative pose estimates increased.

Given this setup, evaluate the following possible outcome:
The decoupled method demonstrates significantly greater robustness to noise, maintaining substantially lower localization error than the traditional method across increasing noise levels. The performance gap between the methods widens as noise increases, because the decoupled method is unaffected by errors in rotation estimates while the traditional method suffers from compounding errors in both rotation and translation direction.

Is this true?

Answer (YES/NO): YES